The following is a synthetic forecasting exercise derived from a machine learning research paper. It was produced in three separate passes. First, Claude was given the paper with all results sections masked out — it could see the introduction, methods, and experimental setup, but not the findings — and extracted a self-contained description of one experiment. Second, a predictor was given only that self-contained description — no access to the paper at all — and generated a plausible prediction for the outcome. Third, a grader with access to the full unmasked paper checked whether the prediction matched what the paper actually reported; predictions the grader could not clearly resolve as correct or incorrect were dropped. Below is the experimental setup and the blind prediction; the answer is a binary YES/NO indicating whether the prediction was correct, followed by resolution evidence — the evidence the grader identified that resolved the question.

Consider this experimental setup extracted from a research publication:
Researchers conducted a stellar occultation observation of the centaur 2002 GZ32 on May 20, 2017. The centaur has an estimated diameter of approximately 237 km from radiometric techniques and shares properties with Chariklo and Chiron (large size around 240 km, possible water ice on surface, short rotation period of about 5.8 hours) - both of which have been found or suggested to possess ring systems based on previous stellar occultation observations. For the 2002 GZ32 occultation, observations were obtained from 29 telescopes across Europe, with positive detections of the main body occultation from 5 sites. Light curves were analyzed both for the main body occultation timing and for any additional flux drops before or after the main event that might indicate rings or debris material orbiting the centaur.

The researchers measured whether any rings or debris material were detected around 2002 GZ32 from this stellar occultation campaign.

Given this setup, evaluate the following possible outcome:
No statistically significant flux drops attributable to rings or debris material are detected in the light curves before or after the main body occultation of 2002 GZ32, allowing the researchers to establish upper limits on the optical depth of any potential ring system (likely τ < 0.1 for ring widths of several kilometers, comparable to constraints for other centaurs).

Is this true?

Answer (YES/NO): YES